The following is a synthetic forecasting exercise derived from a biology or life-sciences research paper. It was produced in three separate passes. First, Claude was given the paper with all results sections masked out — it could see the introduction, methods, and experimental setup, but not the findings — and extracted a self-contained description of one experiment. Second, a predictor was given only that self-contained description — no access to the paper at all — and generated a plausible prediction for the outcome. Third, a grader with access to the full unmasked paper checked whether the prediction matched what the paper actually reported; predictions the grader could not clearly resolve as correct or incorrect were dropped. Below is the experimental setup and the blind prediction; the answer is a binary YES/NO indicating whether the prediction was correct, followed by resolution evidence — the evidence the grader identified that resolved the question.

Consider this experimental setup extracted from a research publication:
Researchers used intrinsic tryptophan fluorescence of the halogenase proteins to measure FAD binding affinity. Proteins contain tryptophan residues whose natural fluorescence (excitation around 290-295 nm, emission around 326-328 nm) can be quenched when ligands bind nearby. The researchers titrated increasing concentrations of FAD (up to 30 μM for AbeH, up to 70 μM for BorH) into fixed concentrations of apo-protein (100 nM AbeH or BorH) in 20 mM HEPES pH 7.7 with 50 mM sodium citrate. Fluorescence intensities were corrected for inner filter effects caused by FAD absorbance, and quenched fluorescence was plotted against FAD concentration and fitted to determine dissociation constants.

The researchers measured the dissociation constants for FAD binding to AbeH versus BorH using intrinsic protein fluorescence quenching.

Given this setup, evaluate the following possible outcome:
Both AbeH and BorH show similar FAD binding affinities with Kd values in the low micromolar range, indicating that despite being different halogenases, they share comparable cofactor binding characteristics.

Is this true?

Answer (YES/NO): NO